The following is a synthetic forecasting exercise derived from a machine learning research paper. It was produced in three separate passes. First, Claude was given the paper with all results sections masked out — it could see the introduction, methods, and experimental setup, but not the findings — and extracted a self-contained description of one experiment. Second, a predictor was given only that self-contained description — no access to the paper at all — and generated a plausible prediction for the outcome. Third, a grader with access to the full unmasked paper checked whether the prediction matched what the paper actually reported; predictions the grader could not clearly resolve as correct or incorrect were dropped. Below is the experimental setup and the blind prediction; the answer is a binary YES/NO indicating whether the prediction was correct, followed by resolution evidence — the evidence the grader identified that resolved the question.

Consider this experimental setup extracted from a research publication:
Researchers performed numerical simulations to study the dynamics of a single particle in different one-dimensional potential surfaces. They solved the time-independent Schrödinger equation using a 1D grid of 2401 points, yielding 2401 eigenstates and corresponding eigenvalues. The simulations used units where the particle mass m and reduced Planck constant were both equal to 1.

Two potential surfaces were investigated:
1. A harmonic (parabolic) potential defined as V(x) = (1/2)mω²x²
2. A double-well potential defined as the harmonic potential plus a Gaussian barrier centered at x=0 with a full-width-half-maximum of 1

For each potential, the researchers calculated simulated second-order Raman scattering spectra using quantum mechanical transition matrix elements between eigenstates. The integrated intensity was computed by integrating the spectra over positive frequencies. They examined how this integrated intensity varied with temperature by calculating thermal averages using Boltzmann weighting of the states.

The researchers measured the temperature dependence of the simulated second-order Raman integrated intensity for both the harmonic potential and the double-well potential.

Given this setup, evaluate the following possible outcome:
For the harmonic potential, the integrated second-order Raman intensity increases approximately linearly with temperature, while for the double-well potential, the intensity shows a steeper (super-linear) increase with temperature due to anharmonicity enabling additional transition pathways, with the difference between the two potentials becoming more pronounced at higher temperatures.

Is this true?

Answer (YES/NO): NO